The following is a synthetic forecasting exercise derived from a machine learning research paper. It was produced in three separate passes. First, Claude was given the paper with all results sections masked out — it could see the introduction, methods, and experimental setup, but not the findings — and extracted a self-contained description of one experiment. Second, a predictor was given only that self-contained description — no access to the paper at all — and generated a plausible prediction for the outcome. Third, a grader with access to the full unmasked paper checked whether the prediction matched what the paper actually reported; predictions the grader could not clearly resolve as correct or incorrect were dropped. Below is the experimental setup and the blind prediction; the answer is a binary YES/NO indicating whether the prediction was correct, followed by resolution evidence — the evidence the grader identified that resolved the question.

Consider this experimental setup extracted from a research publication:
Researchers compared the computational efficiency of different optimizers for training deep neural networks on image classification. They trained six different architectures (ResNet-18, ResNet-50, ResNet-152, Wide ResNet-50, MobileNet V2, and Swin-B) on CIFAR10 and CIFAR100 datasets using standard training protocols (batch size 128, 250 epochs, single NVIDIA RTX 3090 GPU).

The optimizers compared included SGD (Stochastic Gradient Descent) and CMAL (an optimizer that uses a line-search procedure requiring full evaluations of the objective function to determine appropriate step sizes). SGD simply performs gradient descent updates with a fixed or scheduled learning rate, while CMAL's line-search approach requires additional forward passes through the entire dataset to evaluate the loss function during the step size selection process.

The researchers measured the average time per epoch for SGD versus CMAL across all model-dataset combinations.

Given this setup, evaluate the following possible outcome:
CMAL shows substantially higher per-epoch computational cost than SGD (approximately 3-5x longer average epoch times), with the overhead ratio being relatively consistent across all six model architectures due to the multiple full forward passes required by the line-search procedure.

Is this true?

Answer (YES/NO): NO